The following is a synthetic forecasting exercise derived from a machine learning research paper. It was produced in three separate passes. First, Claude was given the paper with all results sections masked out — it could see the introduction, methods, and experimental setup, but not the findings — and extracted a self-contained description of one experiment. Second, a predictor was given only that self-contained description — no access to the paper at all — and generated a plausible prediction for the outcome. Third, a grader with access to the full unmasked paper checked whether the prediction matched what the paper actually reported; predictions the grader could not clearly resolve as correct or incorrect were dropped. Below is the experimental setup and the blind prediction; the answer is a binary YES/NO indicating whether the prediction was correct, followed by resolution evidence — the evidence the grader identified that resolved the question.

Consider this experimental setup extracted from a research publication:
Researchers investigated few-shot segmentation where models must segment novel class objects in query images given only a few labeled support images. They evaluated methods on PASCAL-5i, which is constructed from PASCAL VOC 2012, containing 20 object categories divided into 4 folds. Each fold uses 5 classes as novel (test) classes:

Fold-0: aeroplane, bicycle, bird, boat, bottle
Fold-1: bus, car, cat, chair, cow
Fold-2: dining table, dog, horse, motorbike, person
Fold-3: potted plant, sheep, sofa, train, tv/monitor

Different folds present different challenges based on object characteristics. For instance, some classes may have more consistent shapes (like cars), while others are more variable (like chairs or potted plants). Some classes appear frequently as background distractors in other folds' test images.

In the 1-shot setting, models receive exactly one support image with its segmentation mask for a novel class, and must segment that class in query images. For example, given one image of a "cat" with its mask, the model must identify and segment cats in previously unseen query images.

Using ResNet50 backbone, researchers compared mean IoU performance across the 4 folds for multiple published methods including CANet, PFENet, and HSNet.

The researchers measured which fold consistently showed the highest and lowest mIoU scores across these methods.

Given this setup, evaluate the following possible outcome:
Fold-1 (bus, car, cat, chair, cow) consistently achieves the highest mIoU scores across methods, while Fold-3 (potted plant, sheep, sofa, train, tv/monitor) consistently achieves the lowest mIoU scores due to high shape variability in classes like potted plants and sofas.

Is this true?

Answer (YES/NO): NO